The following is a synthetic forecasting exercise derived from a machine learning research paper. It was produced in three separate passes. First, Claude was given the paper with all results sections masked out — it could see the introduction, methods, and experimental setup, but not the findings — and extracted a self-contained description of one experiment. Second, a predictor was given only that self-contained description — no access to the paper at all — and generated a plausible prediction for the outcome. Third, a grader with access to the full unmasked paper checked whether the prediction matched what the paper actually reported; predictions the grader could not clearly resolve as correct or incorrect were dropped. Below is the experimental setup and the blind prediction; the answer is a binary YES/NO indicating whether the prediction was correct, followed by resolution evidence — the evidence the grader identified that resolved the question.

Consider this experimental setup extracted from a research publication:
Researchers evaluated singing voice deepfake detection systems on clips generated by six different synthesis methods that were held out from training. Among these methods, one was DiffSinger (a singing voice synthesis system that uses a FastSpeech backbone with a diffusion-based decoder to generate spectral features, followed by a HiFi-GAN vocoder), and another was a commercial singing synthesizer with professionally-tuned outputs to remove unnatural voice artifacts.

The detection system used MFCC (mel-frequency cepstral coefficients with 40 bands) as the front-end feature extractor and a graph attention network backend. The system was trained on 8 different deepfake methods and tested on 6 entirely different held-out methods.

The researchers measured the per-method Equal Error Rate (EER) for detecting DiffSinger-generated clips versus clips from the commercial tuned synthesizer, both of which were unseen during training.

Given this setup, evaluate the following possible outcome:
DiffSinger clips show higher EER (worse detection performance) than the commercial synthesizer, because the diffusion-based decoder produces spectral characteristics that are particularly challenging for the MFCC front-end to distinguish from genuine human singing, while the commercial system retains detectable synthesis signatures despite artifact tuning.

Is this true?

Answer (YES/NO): YES